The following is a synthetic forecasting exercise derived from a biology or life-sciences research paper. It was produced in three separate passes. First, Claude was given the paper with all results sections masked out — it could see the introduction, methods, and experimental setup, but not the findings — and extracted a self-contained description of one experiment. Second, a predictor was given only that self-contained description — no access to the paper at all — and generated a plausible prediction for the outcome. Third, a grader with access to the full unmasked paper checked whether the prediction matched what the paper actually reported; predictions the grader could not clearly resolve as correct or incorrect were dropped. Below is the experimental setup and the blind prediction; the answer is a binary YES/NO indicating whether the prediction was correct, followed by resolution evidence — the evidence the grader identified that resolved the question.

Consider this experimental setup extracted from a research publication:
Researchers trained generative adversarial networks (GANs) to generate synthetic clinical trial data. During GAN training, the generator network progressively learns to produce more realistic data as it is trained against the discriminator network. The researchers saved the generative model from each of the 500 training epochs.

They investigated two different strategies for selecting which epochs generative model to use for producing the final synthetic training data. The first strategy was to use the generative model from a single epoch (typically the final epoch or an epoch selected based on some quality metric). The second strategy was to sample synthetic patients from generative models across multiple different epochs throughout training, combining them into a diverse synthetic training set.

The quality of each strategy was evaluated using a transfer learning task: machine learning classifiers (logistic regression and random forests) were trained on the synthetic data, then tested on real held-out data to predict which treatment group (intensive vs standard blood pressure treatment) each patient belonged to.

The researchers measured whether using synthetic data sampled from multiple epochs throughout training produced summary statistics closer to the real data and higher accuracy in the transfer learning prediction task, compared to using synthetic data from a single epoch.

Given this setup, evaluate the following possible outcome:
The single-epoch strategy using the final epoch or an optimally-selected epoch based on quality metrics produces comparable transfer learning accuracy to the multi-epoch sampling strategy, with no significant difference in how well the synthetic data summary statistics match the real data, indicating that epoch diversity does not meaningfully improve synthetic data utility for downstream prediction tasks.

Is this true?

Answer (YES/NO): NO